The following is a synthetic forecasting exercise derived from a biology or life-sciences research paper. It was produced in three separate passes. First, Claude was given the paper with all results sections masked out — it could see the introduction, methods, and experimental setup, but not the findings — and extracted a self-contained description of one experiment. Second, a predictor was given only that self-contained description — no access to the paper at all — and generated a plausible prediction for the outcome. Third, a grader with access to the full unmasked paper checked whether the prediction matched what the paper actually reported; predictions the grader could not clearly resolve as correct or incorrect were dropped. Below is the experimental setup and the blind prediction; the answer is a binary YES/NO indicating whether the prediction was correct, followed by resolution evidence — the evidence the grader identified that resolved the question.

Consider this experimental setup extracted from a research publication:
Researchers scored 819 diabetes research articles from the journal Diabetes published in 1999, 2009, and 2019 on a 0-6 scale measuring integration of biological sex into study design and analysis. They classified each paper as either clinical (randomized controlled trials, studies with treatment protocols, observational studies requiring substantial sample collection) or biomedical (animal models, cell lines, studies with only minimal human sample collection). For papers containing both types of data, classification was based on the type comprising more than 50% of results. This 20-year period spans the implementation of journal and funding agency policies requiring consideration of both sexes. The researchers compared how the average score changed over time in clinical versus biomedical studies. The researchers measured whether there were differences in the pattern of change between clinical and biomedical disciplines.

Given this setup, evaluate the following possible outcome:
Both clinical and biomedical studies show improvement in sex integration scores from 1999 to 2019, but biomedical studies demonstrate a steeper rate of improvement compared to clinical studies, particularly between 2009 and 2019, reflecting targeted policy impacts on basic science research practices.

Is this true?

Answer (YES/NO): YES